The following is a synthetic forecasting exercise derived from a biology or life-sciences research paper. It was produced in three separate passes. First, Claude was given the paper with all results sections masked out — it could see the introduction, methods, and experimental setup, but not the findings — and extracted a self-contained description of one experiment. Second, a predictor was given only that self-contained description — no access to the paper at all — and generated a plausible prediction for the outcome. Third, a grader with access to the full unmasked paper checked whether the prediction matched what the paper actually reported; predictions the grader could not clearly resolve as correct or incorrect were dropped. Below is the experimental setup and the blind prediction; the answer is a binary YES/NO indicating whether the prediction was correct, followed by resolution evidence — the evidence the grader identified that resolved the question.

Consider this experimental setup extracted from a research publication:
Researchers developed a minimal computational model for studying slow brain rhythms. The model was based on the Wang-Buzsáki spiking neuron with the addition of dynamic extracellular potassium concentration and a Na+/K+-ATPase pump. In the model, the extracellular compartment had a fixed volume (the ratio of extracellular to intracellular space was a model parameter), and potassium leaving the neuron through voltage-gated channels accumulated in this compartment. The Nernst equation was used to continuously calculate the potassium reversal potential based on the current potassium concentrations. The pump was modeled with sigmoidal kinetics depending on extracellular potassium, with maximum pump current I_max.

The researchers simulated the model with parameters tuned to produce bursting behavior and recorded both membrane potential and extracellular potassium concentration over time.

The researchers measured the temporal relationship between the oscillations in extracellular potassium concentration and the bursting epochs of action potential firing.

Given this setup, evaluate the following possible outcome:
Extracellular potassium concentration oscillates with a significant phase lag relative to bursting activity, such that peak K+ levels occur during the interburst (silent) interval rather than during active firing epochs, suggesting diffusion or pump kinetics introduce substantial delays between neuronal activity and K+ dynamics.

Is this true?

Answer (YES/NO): NO